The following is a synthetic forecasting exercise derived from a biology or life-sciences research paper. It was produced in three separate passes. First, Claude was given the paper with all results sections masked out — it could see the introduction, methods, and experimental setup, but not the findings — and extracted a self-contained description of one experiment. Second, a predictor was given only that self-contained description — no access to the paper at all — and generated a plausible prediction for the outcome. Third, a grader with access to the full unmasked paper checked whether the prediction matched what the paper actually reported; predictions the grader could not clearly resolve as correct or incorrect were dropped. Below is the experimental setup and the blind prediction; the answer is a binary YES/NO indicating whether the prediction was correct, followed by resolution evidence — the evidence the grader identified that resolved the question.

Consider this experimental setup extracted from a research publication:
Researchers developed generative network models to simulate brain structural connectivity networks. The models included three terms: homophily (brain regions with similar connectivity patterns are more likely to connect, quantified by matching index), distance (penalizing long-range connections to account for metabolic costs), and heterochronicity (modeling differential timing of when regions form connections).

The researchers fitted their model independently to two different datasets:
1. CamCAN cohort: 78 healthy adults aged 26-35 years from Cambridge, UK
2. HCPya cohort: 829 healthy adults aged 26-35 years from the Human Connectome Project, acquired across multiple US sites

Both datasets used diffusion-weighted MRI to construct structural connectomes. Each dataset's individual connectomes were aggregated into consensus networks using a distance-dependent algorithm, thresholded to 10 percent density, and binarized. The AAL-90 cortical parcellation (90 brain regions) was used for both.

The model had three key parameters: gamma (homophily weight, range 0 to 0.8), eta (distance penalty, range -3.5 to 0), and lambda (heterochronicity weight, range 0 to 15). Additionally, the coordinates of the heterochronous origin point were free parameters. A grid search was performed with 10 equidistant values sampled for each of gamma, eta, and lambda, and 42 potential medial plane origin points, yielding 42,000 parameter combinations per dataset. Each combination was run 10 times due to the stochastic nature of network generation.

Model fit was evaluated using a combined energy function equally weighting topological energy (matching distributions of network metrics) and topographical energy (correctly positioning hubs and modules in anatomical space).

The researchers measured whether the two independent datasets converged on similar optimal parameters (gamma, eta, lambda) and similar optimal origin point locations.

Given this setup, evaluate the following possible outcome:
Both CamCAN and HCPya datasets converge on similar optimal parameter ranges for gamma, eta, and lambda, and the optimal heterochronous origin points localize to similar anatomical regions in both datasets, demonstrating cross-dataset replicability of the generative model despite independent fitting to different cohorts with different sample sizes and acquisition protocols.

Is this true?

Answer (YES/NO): YES